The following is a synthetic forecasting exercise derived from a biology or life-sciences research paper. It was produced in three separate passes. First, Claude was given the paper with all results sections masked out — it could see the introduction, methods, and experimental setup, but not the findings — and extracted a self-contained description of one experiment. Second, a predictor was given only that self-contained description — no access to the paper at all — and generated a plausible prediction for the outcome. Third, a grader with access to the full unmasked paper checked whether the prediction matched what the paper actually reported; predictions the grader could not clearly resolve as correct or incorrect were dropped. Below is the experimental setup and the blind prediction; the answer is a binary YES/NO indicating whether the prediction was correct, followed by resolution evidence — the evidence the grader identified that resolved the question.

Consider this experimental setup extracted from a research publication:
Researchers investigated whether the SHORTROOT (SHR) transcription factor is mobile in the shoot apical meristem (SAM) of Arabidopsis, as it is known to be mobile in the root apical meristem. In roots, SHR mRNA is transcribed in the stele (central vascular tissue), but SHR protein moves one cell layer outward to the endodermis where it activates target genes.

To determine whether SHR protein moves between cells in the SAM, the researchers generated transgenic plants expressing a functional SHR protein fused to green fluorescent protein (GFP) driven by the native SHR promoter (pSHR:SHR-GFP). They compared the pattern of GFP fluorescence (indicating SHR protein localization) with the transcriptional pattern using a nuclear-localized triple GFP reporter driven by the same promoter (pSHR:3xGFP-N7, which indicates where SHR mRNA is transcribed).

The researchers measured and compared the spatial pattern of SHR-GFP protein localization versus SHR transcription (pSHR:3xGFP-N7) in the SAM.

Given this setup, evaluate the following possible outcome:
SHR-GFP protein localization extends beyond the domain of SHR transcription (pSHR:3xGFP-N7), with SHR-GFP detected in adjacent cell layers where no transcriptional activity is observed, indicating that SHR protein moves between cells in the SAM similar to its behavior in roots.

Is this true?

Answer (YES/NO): YES